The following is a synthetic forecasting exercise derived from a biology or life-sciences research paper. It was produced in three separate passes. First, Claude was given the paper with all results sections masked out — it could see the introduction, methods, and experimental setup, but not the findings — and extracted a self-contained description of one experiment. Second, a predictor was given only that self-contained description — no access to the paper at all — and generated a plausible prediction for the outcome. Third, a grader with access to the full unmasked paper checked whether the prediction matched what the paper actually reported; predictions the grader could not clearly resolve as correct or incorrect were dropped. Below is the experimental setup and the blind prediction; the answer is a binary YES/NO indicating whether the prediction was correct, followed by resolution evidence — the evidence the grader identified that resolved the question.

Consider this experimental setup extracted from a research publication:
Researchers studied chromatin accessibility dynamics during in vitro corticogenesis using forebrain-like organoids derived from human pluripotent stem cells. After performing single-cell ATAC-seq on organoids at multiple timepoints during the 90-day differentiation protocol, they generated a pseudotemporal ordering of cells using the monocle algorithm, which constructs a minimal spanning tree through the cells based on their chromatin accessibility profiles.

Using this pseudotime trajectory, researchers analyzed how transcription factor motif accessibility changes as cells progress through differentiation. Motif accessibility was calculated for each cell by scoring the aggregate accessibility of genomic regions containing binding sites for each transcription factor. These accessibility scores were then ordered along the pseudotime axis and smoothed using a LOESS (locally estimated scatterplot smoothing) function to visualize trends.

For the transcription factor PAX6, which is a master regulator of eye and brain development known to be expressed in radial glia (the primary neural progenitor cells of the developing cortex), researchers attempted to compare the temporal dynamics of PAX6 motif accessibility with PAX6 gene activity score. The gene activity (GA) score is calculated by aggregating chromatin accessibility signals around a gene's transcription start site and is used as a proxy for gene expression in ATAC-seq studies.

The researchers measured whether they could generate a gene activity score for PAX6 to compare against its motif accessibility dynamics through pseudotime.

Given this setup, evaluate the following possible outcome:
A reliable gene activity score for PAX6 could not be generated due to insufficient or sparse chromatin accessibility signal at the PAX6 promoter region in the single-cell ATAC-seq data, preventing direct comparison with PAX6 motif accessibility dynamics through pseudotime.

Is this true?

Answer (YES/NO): NO